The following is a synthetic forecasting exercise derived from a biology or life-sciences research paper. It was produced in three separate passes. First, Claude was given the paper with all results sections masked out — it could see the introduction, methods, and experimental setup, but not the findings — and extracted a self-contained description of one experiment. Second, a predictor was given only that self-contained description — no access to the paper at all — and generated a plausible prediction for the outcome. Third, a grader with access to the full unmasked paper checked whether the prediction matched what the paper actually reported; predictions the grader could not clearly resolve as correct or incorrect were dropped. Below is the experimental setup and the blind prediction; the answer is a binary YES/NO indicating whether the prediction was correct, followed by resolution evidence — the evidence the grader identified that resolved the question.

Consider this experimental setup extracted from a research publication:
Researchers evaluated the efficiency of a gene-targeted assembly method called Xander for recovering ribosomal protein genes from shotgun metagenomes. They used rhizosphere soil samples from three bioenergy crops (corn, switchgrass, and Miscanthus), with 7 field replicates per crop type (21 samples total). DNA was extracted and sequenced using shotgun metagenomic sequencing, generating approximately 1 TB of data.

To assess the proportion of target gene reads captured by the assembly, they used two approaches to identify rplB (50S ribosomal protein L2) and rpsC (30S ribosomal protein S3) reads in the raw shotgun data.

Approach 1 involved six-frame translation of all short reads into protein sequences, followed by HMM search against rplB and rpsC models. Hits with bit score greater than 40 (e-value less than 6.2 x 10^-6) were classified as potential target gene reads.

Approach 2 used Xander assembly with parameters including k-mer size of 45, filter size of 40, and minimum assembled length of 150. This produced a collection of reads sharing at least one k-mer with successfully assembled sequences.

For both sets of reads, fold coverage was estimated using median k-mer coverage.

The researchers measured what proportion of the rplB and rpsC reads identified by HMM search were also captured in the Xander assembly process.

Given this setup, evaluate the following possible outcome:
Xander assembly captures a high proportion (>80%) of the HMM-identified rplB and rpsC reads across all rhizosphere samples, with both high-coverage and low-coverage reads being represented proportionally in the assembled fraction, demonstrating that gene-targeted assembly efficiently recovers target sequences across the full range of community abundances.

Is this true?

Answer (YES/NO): NO